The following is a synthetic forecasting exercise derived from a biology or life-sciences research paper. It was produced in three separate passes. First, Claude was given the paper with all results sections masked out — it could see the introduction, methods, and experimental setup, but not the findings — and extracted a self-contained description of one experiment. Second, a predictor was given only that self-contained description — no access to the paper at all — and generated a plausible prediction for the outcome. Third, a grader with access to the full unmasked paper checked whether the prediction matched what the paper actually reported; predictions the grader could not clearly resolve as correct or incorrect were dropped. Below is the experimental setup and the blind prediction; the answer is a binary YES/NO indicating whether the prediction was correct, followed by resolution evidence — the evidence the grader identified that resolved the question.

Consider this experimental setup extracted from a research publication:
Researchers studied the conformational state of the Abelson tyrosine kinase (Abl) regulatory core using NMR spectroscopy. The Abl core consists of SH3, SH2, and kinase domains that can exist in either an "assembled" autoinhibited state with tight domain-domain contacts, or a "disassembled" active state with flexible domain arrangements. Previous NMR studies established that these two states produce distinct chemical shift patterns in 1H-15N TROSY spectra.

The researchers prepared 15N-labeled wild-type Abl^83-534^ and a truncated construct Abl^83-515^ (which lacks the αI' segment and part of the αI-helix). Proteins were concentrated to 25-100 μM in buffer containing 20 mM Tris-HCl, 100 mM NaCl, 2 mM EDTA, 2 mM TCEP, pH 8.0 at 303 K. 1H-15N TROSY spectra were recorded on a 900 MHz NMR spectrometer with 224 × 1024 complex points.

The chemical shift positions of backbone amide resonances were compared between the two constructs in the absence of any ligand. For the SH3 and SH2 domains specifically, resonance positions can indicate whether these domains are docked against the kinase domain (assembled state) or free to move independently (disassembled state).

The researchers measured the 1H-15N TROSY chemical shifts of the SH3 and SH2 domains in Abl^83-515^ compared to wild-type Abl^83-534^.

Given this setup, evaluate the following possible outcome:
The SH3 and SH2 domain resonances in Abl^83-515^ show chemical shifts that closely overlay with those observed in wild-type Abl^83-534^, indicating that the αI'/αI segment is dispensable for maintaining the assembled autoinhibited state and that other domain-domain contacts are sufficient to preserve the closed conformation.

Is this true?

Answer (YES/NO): YES